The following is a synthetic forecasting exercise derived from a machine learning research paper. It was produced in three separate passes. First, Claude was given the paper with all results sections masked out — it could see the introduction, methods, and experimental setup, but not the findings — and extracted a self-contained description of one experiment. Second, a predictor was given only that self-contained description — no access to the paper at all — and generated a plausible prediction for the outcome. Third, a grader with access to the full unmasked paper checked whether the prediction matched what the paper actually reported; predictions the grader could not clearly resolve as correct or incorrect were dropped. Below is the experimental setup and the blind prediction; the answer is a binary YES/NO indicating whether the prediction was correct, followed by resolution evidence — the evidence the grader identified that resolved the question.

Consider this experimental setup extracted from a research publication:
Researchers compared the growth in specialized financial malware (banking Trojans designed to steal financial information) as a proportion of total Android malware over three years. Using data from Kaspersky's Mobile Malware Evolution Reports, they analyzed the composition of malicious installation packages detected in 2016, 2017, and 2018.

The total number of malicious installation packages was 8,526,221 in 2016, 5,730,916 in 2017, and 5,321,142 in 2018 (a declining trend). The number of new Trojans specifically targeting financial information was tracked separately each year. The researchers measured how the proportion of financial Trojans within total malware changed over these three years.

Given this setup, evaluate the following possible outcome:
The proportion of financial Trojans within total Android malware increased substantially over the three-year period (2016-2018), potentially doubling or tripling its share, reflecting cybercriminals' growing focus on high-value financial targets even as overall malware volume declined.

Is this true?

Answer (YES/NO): YES